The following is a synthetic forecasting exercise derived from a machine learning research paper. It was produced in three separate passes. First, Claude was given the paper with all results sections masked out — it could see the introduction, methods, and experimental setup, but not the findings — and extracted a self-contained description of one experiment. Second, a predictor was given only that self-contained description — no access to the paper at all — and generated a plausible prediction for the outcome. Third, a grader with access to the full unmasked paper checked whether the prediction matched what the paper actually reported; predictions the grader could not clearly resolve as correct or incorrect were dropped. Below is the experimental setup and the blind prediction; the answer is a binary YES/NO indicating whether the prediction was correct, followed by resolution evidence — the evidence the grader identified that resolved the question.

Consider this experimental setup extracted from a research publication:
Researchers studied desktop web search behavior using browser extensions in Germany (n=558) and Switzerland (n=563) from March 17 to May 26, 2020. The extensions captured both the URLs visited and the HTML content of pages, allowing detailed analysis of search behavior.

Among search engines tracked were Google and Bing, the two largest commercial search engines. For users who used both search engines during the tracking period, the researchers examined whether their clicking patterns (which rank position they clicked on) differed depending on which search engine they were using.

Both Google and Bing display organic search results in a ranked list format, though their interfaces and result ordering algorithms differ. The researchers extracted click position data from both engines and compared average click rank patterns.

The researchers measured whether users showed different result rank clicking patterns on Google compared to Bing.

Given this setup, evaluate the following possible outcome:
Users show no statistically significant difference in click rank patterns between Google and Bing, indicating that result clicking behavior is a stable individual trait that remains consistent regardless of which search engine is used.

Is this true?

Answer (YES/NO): NO